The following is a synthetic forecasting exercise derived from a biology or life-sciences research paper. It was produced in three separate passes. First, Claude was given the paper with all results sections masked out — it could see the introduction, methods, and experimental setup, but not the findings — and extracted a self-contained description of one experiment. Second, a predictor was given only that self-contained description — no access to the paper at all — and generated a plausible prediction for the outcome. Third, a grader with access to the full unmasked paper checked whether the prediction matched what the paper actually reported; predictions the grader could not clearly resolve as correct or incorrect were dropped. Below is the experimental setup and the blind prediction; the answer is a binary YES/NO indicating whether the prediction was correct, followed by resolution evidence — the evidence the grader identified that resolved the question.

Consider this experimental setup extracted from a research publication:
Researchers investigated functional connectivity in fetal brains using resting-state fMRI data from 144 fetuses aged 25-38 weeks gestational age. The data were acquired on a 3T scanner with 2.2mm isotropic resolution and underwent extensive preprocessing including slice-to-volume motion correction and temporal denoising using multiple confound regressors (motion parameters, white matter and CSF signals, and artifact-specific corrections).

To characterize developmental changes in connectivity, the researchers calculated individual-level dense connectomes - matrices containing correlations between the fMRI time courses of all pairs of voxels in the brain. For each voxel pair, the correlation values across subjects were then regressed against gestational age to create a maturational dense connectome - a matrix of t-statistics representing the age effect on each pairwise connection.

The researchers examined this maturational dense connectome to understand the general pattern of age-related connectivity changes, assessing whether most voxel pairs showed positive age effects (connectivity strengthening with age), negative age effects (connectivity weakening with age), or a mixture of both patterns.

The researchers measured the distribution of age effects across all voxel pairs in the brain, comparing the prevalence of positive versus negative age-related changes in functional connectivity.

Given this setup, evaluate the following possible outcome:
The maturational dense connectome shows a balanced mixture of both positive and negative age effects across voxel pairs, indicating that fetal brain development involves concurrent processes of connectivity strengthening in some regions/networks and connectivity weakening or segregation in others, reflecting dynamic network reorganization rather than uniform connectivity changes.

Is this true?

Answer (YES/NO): NO